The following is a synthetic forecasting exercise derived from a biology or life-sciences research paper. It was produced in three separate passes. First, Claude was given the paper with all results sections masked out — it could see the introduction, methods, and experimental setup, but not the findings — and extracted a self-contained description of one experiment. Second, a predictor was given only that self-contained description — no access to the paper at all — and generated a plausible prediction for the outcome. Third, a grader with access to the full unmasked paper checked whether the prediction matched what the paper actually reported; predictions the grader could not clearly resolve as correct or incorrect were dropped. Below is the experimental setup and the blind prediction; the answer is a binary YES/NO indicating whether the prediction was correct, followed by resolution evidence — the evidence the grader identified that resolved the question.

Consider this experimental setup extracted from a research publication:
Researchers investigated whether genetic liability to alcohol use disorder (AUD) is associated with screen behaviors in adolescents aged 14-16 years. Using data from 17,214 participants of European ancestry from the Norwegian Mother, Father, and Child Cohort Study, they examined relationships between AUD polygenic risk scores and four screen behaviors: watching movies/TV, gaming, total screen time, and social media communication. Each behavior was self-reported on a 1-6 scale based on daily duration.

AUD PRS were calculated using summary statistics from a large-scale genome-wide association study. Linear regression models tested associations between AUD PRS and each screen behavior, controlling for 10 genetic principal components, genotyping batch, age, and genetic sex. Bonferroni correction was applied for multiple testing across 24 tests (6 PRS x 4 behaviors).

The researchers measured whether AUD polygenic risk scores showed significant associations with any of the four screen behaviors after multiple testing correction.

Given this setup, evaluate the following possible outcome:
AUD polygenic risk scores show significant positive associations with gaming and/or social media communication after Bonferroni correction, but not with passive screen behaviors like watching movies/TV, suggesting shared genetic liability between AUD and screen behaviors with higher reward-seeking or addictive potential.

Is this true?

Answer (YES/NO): YES